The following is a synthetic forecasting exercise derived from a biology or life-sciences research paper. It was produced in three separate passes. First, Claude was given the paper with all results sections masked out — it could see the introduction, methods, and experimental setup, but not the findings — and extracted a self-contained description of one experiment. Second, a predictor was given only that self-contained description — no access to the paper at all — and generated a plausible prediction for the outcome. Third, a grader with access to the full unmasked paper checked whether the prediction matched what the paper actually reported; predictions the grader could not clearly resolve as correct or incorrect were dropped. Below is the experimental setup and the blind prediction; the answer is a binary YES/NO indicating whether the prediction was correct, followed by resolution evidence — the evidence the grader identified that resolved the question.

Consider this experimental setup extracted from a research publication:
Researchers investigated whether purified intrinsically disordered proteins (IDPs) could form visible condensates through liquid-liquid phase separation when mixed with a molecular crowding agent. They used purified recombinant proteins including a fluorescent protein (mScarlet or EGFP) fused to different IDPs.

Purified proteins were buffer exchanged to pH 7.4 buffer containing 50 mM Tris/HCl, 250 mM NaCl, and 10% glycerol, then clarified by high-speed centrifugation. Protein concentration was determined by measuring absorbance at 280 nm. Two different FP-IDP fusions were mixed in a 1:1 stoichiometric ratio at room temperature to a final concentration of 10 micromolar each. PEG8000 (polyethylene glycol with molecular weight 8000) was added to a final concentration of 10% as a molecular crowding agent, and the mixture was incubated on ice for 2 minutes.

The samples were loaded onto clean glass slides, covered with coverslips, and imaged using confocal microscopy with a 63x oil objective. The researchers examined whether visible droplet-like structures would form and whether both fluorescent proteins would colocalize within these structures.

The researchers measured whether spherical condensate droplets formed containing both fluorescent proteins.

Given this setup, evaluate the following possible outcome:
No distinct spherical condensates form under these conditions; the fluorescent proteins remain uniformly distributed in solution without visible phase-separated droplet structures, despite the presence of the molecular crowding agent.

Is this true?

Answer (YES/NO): NO